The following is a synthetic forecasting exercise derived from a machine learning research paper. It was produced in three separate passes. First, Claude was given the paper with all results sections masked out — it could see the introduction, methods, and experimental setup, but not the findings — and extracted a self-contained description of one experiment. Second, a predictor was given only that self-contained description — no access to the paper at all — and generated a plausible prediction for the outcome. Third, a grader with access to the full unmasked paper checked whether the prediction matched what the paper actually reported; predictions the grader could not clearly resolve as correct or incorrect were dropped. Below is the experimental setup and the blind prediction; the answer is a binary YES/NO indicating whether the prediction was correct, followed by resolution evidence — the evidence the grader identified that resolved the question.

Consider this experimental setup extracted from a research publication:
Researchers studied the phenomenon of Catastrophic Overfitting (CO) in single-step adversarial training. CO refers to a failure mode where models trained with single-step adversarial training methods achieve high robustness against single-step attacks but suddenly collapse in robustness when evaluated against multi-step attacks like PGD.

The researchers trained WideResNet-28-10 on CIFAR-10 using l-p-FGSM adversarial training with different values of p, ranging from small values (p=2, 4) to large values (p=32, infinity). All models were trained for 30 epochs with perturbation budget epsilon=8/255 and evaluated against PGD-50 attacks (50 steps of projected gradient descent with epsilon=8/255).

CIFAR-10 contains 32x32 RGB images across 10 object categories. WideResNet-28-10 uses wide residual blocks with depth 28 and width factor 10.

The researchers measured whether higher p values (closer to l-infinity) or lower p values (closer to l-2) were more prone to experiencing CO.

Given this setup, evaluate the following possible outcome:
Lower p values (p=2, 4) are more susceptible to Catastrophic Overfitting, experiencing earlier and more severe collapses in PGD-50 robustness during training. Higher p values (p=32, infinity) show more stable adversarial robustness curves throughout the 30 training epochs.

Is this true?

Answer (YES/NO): NO